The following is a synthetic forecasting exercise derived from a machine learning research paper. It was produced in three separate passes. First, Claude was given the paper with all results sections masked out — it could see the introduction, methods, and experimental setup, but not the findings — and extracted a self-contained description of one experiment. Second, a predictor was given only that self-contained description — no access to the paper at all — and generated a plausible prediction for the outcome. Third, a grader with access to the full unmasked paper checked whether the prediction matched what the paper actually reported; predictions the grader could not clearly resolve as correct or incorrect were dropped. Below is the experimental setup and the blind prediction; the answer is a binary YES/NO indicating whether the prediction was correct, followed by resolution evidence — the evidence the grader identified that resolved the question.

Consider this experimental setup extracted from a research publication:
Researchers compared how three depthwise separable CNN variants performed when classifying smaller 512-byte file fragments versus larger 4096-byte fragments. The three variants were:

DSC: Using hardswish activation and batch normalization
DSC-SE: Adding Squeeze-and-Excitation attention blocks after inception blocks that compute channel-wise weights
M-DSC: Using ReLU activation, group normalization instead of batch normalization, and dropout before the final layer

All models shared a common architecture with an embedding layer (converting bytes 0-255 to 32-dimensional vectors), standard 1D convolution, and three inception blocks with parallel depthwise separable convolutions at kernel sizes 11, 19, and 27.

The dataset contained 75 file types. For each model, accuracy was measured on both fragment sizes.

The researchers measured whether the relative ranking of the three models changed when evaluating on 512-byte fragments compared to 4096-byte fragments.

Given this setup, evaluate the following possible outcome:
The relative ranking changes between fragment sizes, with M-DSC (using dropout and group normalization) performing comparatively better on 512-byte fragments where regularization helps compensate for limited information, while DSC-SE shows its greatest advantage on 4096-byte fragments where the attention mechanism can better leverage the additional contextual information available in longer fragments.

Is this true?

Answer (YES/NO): NO